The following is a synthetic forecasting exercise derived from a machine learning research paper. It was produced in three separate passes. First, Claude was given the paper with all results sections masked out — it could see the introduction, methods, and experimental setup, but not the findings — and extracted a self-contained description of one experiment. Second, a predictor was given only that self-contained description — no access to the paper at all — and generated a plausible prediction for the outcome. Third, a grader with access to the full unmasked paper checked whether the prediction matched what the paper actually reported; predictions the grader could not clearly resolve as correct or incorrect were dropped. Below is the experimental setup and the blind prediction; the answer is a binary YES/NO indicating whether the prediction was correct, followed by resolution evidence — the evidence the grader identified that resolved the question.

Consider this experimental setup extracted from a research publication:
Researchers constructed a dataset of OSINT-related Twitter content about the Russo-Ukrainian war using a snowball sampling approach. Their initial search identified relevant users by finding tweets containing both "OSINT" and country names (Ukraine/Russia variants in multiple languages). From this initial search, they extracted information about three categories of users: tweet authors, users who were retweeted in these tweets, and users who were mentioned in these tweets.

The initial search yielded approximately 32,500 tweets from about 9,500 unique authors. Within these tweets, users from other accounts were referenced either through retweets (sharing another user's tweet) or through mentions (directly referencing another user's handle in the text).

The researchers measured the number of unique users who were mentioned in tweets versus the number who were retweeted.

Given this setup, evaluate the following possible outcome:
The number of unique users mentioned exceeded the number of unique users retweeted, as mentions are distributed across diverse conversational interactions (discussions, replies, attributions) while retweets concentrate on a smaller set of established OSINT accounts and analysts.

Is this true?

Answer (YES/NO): YES